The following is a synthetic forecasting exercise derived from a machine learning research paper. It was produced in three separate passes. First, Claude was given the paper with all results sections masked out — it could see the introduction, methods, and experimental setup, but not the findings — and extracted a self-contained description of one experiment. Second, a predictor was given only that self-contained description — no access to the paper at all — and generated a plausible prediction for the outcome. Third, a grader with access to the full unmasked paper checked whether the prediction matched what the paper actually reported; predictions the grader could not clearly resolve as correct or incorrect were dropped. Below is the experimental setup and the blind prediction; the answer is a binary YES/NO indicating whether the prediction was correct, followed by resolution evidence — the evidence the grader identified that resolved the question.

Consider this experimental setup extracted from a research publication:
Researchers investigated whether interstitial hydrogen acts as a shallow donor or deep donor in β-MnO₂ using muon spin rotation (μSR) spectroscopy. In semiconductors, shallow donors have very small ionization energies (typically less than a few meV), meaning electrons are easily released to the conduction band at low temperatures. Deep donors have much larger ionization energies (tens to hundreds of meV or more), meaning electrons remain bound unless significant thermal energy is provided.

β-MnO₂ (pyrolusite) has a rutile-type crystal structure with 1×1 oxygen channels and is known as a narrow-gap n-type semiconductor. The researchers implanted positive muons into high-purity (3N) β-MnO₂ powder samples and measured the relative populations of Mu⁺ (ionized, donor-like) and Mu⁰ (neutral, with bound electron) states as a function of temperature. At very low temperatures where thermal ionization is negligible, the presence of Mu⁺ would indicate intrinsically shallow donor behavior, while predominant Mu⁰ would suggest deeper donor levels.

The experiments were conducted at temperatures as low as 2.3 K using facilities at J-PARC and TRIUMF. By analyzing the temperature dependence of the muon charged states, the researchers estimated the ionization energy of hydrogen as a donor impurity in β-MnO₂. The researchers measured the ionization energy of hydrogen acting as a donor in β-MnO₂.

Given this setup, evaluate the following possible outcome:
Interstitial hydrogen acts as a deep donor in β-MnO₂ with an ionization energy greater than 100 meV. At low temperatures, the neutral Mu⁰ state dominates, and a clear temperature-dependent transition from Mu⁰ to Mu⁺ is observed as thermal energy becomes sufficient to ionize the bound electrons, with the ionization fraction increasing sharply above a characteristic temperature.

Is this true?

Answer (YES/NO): NO